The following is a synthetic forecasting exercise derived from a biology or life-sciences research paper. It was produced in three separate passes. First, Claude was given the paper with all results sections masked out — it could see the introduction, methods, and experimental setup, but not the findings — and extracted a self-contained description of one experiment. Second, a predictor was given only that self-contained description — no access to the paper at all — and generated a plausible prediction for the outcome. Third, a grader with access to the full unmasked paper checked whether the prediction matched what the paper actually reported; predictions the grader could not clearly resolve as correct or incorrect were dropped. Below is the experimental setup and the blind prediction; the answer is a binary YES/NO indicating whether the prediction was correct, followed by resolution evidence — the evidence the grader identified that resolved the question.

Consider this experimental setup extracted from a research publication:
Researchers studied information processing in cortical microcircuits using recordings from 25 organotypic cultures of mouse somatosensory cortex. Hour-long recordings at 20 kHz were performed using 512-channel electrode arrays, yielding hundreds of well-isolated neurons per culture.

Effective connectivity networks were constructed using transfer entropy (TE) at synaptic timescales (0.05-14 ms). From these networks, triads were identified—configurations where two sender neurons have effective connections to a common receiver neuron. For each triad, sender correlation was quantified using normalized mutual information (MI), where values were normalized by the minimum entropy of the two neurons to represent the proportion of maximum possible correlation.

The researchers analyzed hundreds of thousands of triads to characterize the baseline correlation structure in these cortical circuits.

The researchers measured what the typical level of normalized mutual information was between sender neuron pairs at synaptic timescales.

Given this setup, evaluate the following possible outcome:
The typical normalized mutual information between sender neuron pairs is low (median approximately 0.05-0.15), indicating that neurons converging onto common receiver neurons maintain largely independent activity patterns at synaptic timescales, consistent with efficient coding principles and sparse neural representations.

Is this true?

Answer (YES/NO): NO